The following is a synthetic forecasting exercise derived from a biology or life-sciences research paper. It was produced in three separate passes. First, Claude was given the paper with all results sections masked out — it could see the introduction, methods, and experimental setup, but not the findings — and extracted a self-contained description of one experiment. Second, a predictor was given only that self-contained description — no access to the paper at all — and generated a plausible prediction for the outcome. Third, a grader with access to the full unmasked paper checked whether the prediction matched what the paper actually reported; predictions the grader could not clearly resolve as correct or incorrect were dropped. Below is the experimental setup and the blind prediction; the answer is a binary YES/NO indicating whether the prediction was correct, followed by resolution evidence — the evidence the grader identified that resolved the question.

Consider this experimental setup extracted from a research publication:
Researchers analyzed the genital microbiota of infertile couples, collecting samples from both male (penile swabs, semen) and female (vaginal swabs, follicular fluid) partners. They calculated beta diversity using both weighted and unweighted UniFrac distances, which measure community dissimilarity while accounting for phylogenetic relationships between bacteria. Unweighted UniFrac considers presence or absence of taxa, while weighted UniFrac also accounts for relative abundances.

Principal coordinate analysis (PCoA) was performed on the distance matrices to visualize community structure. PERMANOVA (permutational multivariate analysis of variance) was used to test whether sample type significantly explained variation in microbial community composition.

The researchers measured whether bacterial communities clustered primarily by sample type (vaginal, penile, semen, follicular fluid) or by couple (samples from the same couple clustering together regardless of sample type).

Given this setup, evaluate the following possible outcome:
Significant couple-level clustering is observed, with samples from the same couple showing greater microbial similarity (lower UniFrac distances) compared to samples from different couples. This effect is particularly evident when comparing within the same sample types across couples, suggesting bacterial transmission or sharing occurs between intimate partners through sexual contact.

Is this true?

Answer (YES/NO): NO